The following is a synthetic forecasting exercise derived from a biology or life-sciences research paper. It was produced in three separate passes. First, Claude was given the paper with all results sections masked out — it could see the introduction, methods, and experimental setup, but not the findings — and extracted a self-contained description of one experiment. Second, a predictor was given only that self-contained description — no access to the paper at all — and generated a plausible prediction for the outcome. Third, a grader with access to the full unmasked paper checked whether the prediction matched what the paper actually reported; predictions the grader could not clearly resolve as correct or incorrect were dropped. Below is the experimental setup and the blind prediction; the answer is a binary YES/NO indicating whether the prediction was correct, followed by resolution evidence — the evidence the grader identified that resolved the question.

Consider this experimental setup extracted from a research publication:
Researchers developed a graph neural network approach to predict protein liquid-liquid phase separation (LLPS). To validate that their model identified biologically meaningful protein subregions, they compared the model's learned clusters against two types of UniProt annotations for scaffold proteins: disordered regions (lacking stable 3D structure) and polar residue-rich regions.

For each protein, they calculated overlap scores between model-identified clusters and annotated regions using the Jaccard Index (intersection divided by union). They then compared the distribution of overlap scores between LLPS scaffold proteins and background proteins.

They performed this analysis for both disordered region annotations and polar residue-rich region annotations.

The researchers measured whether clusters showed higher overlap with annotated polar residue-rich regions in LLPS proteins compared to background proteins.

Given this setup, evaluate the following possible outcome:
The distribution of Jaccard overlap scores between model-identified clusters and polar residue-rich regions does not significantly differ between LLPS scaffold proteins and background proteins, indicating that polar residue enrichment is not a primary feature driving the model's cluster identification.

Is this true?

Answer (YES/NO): NO